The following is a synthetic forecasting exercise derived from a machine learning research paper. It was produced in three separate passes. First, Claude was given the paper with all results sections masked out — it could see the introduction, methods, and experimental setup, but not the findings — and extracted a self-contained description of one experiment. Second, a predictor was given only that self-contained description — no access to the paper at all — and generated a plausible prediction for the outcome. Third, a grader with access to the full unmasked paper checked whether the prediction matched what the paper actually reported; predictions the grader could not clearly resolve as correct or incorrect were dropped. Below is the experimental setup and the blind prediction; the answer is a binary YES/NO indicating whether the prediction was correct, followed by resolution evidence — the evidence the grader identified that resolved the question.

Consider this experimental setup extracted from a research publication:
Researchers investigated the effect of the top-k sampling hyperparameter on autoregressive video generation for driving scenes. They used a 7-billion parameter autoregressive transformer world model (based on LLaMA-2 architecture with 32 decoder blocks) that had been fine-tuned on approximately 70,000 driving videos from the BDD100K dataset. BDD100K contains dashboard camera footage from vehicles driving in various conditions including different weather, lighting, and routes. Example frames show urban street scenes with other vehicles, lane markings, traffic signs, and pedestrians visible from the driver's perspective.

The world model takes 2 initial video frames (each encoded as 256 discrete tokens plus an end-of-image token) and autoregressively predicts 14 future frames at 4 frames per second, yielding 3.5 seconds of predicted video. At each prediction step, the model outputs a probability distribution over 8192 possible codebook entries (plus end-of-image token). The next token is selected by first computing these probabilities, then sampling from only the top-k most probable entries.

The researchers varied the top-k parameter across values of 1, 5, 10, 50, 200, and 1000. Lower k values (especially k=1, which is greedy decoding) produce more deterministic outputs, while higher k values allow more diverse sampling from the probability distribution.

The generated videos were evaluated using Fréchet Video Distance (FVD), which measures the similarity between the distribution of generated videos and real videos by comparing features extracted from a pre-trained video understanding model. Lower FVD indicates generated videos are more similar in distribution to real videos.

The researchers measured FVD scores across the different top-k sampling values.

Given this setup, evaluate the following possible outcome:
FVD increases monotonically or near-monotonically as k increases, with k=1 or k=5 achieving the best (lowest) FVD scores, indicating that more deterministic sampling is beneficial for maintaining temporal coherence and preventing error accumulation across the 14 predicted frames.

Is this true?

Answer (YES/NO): NO